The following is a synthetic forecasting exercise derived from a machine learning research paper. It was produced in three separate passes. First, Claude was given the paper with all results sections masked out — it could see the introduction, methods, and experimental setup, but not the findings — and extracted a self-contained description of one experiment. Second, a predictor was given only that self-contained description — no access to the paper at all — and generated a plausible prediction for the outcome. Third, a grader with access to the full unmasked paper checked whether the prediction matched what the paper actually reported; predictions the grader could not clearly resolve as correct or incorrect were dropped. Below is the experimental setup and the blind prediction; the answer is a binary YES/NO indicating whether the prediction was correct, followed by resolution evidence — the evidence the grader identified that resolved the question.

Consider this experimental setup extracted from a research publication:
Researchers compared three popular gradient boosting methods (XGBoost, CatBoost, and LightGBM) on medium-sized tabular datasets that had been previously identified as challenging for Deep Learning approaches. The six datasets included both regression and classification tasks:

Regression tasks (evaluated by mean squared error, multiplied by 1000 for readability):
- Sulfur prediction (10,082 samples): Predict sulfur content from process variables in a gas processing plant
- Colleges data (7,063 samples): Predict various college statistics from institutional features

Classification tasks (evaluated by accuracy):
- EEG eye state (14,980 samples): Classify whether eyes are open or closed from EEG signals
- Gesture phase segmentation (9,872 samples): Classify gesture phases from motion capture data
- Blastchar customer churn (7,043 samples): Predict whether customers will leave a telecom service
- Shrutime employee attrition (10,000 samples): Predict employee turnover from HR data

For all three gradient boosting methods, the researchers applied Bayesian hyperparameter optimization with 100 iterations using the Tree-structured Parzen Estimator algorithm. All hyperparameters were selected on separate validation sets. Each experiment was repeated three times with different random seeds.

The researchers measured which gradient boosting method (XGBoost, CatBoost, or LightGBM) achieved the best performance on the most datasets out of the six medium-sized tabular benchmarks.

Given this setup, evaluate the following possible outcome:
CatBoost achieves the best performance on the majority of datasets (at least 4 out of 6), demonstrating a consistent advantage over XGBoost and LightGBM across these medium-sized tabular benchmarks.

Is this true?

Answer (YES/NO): NO